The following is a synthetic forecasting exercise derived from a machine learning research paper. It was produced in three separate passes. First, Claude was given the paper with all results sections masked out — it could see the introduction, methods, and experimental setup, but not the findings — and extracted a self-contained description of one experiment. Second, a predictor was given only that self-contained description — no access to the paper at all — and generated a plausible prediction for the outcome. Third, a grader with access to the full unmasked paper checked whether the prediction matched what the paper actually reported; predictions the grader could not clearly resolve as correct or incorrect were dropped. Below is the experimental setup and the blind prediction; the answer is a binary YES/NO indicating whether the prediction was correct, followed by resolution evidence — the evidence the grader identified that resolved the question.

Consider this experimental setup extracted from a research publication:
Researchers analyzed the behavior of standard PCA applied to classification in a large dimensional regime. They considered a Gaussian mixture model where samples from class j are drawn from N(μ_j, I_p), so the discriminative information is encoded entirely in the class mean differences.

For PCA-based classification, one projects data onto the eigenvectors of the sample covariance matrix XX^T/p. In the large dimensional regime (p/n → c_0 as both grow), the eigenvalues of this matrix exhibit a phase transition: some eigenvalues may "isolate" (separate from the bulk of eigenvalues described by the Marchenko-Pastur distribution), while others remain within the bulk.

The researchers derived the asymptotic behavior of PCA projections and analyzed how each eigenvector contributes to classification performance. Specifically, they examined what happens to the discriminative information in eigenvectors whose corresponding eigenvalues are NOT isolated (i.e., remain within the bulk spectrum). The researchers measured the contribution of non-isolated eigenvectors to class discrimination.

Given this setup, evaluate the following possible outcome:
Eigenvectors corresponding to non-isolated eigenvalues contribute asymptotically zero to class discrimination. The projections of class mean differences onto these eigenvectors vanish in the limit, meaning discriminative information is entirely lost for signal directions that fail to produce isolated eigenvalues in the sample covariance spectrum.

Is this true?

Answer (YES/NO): YES